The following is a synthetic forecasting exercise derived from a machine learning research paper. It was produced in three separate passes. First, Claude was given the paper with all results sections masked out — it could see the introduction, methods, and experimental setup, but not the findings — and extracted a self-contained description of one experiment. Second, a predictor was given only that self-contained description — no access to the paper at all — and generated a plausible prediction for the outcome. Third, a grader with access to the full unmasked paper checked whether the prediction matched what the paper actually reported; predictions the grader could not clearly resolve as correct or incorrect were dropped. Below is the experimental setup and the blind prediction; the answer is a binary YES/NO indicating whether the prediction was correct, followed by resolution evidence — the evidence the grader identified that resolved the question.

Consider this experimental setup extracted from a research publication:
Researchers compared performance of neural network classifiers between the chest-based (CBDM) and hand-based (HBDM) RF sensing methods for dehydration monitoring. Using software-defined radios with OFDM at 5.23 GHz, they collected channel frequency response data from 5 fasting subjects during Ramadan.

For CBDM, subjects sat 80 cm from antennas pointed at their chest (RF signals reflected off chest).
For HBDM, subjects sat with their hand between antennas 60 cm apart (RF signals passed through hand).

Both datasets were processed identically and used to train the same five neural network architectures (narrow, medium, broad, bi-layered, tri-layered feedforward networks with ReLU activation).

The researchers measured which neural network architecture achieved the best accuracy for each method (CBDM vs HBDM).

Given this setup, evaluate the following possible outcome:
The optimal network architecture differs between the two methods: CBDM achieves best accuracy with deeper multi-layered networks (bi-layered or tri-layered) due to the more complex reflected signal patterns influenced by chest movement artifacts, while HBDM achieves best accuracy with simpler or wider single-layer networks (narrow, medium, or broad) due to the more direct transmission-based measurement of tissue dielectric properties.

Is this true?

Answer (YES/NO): NO